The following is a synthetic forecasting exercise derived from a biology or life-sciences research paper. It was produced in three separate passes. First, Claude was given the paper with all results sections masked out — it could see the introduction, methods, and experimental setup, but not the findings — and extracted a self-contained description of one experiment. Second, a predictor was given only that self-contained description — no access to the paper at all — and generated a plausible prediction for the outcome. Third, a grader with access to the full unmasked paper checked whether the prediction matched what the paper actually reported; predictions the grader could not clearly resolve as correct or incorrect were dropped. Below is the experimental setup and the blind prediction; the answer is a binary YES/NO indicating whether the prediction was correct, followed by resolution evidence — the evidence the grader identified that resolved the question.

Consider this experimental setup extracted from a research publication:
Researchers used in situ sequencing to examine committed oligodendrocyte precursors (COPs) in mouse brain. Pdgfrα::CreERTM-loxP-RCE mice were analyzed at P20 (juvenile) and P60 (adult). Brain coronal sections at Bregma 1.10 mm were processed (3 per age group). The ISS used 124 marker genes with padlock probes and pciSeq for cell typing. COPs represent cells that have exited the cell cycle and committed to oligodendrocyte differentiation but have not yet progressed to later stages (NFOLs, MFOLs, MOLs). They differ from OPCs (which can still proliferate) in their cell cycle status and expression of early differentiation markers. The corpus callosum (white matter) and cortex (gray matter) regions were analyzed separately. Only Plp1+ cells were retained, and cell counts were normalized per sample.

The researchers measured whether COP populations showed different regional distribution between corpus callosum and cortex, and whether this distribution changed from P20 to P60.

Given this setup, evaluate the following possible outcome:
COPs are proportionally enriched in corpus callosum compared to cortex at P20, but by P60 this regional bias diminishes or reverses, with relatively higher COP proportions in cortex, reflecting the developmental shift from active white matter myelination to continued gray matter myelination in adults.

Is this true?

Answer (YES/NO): NO